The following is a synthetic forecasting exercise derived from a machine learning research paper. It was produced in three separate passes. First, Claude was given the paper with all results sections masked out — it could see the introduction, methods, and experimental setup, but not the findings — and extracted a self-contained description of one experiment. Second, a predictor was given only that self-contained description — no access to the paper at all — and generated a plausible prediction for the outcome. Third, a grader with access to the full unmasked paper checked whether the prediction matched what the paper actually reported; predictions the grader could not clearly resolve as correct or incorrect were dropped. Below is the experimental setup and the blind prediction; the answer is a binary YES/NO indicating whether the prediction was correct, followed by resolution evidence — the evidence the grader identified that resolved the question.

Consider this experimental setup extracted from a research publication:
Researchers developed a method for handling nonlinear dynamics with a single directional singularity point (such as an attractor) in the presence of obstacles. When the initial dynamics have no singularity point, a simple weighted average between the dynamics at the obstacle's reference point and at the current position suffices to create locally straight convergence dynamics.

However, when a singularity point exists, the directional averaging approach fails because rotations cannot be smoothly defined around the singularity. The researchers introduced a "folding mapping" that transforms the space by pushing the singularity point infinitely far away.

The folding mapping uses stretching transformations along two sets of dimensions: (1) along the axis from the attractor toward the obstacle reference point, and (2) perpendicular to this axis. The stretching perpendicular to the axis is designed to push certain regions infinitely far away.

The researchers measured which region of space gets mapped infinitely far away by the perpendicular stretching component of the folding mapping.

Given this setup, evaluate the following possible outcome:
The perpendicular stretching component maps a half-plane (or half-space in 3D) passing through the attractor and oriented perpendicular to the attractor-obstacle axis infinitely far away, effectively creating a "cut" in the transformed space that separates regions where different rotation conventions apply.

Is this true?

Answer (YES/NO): NO